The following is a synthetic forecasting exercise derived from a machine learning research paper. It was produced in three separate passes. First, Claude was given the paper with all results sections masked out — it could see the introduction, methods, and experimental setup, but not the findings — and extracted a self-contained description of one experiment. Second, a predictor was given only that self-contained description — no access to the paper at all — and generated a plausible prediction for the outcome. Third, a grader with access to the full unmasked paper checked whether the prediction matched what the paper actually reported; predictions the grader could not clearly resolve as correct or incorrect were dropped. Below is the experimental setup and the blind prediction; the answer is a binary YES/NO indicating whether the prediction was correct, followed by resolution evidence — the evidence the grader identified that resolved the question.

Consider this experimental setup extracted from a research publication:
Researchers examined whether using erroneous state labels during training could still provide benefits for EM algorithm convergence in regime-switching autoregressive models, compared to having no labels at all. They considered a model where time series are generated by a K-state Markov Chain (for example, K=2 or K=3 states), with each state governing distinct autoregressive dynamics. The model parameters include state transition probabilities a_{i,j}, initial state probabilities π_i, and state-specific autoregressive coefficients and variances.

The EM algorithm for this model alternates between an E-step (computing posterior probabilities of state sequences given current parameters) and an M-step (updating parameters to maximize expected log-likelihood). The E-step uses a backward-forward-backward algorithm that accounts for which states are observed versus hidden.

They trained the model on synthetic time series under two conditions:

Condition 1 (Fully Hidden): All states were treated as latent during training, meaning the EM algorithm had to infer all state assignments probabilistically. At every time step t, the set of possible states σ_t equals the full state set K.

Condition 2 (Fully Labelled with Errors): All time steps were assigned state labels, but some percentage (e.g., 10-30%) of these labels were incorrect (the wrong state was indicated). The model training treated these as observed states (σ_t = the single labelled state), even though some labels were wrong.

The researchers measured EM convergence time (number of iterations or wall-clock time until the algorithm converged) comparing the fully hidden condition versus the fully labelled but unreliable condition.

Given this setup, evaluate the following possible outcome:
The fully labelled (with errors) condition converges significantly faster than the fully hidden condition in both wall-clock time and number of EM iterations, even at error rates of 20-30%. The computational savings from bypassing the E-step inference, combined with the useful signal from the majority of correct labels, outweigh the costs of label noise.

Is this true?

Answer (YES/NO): YES